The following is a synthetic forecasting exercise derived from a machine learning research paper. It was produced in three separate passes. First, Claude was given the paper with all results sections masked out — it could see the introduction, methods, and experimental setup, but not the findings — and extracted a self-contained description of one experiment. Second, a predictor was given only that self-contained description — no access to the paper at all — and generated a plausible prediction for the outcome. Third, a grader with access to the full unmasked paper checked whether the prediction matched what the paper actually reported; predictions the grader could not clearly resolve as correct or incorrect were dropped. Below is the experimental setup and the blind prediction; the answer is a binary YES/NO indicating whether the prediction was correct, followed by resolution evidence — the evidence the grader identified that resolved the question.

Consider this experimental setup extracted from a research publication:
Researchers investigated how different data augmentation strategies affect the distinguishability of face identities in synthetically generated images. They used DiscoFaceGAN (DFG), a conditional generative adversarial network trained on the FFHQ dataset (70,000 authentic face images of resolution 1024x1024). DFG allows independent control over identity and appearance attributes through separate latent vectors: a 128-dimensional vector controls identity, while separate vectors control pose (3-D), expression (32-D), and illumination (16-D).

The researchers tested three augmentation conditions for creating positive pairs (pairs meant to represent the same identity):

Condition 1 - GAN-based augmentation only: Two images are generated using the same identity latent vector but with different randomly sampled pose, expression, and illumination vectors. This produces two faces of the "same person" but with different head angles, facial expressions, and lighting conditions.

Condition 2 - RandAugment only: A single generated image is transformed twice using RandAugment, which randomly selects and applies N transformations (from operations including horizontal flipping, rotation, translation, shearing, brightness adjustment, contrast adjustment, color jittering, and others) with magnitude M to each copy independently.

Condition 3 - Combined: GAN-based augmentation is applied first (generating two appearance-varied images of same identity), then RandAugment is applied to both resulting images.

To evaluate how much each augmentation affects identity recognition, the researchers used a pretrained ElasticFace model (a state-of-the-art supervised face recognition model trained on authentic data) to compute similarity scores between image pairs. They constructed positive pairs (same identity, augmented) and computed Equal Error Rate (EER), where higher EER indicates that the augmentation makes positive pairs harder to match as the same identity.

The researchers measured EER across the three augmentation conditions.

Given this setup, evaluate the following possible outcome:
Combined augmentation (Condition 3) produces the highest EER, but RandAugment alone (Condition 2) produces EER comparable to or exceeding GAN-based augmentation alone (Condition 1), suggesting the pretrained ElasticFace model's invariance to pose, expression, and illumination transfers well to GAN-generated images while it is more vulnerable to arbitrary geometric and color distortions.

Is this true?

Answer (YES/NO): YES